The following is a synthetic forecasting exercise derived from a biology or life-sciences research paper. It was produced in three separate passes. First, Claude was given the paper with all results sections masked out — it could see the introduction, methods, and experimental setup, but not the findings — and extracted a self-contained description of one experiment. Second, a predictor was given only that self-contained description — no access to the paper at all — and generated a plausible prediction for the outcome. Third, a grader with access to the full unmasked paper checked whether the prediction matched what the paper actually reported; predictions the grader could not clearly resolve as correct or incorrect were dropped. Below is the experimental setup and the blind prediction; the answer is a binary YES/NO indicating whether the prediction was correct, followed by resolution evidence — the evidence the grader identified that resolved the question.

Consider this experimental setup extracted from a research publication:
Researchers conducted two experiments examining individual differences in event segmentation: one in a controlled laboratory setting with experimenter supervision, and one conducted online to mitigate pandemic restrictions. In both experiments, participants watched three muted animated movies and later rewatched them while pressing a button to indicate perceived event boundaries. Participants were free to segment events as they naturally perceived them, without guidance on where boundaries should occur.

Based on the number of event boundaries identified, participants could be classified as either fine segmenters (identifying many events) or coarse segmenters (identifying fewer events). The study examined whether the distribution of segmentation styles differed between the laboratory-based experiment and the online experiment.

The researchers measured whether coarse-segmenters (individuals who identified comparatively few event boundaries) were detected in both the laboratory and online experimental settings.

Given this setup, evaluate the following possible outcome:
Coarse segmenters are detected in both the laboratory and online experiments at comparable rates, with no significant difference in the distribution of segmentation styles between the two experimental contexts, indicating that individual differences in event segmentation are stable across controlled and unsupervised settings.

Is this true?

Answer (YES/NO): NO